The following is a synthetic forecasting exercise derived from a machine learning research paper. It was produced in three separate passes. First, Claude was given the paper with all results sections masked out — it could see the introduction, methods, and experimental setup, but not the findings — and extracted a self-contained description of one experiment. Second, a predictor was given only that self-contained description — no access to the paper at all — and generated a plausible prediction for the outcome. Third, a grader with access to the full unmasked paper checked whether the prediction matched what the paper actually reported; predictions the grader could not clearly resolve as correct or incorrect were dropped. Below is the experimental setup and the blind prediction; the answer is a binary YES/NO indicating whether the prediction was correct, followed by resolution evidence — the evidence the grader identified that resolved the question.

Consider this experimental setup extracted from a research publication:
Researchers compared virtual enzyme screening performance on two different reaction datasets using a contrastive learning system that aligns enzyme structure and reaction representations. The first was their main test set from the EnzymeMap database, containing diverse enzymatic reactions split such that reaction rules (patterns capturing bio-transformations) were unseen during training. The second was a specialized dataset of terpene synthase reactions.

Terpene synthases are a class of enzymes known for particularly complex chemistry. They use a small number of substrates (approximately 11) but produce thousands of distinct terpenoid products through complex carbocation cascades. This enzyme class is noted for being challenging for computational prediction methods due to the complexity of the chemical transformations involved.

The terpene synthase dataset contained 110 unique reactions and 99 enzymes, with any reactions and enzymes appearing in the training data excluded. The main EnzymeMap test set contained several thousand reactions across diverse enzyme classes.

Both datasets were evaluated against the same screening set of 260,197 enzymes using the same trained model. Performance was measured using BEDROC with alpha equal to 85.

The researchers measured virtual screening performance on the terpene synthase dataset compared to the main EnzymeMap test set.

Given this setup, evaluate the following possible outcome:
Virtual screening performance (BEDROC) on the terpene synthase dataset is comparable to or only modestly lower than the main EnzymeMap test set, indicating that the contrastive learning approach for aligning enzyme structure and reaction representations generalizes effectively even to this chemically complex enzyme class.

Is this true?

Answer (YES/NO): NO